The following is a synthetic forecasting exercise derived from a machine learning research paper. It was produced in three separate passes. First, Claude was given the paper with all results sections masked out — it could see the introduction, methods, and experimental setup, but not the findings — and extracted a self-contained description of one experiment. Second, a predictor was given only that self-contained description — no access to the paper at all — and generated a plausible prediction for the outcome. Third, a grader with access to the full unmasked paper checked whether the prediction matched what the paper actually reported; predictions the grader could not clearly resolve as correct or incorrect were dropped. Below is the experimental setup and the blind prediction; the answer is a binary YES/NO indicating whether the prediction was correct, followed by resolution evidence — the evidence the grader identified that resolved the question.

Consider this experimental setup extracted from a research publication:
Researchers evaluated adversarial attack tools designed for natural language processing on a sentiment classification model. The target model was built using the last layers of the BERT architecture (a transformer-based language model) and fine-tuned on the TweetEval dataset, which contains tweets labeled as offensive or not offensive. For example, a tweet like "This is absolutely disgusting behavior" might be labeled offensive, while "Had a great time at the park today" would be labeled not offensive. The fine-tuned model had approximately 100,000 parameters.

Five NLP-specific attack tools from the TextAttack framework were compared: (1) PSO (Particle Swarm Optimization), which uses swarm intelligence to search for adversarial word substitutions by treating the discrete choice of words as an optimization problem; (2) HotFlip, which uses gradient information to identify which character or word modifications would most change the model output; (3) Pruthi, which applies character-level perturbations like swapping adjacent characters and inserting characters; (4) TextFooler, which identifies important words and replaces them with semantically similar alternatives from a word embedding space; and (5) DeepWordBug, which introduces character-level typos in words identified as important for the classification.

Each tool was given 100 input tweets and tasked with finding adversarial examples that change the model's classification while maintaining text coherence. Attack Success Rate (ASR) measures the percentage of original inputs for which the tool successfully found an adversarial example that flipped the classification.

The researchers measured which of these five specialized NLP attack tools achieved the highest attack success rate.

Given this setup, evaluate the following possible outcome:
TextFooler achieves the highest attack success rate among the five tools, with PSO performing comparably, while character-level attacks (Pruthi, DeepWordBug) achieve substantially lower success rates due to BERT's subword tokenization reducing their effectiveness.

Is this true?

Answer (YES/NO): NO